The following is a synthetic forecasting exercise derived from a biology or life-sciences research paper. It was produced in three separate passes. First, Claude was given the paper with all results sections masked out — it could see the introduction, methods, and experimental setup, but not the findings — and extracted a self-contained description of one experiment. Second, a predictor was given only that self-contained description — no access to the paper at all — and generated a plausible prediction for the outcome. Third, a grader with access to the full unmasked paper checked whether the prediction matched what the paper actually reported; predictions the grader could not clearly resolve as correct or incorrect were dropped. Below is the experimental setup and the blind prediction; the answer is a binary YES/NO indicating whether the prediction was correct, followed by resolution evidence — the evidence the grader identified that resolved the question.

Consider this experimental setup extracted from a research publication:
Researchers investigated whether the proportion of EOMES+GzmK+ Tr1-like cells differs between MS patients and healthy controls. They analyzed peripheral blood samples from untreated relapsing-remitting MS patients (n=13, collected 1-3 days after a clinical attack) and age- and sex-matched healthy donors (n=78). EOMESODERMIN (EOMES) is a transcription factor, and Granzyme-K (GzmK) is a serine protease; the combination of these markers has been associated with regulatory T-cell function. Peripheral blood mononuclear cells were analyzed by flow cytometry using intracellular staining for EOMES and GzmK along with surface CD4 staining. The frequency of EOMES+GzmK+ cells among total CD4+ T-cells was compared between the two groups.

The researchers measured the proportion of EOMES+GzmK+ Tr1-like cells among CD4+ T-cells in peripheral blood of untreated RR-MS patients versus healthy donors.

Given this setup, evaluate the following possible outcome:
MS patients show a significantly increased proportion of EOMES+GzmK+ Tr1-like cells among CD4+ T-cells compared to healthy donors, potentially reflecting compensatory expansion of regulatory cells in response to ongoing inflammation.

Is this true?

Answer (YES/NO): NO